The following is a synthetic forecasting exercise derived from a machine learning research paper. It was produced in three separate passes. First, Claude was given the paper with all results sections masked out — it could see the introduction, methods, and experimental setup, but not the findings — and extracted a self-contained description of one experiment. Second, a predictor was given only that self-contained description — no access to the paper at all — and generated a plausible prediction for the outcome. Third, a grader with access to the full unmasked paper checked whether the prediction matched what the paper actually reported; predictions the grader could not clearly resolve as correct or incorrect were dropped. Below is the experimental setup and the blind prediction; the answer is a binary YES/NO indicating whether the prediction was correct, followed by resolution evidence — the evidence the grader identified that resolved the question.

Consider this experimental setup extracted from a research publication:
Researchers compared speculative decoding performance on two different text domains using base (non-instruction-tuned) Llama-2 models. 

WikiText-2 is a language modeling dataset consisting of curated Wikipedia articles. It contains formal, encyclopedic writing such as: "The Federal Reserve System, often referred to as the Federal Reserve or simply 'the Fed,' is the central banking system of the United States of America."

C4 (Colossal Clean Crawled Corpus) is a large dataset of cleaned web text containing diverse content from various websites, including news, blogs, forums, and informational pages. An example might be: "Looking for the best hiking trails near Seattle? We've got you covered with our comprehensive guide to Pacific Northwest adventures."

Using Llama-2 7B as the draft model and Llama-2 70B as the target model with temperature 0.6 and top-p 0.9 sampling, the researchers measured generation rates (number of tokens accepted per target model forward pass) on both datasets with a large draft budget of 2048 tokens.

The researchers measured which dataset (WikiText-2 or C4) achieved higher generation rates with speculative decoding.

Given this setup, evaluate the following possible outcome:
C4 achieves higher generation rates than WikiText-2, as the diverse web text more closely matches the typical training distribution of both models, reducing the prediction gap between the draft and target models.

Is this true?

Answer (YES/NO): YES